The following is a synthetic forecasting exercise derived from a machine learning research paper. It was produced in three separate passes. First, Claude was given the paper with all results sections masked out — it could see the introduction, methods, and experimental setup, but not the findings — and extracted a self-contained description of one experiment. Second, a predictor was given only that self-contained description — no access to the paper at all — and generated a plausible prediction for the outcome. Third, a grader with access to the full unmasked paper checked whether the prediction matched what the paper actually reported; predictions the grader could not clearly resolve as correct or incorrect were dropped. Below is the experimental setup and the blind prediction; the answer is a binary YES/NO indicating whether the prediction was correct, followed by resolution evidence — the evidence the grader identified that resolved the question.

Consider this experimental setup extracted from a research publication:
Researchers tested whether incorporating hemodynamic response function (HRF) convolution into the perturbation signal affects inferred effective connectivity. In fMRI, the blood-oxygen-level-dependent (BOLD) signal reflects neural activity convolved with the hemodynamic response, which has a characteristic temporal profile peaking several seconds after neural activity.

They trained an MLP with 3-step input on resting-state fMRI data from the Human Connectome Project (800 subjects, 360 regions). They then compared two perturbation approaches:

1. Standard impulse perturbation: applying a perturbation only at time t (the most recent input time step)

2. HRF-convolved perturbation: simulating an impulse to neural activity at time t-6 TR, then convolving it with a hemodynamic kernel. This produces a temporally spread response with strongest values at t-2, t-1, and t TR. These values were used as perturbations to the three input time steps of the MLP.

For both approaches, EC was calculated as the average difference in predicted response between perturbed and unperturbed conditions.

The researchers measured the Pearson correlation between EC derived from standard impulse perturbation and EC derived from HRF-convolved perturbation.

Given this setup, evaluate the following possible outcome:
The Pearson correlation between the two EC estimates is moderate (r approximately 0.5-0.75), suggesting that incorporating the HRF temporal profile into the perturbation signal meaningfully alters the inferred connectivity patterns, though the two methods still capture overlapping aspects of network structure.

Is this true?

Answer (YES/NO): NO